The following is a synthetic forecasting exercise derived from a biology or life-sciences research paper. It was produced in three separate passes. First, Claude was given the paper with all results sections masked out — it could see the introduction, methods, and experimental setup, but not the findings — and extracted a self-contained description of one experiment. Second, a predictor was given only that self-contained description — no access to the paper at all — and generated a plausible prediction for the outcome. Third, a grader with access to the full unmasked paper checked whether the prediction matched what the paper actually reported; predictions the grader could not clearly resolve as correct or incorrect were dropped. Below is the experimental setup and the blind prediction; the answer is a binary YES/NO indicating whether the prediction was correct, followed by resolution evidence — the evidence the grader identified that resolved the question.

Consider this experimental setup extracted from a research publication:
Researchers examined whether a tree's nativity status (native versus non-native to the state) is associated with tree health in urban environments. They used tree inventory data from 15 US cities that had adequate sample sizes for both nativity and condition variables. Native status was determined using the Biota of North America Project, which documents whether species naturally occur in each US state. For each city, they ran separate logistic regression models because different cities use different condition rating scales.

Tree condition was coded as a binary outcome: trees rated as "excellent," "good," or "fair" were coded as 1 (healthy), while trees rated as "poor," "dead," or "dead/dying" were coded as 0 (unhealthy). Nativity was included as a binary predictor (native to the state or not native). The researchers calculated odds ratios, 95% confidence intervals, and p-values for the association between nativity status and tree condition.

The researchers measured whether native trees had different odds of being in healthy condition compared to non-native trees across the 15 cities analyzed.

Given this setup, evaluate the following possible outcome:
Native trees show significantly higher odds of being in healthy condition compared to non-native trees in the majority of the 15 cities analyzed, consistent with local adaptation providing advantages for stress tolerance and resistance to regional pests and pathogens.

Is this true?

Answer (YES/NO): NO